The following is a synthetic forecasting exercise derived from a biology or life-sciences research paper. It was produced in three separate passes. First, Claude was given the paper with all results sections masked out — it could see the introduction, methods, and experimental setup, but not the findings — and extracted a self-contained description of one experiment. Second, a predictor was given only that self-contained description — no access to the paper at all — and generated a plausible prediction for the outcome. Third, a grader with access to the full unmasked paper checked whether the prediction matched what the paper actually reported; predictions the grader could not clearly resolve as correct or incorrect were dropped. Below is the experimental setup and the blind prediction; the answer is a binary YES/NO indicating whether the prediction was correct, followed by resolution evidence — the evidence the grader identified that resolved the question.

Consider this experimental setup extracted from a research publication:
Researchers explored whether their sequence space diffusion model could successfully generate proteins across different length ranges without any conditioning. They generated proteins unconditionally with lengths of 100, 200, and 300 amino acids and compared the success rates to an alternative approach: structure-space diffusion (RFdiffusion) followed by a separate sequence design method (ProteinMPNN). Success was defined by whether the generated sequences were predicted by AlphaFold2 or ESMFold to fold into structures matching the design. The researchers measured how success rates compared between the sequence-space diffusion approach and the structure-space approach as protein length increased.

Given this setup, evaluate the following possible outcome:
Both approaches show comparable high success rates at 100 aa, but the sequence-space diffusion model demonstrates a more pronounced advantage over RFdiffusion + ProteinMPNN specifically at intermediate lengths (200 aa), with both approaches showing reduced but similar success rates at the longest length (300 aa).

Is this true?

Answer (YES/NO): NO